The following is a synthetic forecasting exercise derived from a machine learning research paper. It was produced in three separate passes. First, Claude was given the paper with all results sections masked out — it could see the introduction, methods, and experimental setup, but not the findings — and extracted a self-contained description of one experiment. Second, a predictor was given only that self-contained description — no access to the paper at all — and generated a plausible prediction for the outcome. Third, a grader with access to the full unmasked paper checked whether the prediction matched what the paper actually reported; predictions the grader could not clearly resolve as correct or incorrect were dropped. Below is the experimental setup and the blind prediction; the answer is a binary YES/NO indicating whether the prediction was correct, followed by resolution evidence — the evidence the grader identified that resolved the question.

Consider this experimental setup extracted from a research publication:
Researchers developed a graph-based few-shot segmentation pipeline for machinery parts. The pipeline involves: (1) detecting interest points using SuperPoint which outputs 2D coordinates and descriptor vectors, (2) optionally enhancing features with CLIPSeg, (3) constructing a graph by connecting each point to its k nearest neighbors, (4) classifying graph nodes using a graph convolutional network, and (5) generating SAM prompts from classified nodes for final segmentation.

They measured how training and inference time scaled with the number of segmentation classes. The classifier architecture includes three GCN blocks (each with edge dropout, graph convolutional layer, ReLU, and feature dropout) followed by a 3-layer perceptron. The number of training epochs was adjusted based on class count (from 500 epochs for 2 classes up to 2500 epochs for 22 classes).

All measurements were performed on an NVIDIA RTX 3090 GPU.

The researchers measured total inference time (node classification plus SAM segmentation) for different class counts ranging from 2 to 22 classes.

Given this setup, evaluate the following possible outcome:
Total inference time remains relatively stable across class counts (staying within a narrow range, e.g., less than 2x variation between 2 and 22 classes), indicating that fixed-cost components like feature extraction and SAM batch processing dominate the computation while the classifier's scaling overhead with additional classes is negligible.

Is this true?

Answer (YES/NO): YES